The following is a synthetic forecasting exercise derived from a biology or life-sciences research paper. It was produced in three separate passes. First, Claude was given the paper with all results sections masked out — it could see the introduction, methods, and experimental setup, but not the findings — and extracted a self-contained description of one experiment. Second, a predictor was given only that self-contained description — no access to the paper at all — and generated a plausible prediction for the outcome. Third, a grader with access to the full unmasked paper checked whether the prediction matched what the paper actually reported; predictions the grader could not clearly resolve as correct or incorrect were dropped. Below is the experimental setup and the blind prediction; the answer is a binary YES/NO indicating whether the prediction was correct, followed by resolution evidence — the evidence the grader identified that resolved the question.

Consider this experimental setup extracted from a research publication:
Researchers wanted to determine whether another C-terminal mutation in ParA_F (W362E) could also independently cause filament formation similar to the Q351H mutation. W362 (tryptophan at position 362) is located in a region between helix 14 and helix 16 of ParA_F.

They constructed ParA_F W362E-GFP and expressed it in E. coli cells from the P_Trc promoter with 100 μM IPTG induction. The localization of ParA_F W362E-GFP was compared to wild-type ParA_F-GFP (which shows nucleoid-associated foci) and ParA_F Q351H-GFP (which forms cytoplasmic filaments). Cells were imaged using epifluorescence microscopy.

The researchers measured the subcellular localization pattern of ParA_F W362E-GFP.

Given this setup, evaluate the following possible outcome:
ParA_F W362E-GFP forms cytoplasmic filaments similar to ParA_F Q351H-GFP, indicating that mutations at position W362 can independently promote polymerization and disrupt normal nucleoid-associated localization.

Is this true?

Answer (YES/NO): YES